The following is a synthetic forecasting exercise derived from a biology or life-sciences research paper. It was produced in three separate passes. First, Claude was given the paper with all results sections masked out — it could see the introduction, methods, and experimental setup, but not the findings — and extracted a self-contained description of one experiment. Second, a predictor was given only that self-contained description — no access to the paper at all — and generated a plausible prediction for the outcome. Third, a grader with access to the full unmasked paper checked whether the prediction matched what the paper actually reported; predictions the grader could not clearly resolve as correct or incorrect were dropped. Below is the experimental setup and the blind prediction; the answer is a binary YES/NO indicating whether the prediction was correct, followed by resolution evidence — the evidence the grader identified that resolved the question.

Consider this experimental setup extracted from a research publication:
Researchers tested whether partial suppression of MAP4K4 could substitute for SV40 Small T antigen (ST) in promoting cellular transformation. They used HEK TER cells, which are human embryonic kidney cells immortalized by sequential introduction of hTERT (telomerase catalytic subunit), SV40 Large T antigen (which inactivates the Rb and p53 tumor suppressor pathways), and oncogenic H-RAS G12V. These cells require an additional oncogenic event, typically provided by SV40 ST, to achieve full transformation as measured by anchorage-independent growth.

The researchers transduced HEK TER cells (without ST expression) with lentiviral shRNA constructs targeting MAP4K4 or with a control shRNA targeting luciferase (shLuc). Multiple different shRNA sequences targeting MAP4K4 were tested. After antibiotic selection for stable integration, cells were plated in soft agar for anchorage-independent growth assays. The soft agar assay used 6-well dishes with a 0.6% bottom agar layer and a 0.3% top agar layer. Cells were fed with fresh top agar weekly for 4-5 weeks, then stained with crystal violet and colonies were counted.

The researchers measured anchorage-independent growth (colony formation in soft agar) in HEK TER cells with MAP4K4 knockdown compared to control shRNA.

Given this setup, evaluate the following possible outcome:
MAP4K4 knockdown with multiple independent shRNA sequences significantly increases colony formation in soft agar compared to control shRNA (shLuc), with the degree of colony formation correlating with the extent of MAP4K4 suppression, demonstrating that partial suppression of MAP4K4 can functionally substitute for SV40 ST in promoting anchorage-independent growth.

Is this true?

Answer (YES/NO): NO